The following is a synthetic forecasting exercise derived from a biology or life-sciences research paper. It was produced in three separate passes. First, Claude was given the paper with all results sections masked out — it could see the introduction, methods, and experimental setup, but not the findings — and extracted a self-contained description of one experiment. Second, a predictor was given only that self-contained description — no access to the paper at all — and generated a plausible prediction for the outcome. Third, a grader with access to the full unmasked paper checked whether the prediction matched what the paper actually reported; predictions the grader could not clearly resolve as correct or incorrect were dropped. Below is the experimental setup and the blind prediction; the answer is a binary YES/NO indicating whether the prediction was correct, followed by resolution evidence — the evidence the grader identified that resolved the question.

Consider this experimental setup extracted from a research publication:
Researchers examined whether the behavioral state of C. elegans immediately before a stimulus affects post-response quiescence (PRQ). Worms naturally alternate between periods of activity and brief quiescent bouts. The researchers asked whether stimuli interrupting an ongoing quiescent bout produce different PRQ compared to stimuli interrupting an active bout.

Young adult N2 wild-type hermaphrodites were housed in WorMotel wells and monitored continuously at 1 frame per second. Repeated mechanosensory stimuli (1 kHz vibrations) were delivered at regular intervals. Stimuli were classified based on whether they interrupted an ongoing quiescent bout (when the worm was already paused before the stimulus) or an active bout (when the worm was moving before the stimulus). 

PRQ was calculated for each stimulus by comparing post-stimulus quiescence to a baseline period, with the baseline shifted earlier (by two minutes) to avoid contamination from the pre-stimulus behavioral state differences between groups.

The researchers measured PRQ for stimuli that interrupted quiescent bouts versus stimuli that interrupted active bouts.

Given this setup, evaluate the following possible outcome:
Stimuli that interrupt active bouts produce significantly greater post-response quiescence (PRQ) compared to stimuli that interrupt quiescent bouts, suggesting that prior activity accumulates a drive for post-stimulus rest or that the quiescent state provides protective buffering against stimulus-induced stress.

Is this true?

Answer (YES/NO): NO